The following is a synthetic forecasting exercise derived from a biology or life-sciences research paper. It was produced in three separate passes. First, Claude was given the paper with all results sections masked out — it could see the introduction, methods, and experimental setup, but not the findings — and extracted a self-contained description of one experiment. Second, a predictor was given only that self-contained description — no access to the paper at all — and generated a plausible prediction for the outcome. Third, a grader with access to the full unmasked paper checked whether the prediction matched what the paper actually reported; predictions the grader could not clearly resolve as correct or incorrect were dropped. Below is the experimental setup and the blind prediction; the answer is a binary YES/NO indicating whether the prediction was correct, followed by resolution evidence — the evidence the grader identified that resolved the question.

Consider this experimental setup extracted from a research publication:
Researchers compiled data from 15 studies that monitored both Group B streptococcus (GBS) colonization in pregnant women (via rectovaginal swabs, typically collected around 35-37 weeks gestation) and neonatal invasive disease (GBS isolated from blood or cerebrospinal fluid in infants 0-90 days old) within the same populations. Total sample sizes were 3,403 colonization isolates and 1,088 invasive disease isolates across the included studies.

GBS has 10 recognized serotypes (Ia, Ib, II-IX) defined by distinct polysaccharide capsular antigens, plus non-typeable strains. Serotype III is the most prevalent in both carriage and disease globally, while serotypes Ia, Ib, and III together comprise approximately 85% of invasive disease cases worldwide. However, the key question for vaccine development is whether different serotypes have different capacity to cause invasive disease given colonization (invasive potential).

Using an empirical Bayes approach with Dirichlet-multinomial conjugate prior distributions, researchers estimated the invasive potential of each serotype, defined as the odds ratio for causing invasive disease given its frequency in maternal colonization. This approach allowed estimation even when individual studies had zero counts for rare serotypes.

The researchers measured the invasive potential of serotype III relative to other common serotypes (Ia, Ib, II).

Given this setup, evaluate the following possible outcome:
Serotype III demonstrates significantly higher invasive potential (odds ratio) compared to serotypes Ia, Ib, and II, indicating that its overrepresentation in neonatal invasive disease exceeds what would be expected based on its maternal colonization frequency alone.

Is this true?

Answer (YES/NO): YES